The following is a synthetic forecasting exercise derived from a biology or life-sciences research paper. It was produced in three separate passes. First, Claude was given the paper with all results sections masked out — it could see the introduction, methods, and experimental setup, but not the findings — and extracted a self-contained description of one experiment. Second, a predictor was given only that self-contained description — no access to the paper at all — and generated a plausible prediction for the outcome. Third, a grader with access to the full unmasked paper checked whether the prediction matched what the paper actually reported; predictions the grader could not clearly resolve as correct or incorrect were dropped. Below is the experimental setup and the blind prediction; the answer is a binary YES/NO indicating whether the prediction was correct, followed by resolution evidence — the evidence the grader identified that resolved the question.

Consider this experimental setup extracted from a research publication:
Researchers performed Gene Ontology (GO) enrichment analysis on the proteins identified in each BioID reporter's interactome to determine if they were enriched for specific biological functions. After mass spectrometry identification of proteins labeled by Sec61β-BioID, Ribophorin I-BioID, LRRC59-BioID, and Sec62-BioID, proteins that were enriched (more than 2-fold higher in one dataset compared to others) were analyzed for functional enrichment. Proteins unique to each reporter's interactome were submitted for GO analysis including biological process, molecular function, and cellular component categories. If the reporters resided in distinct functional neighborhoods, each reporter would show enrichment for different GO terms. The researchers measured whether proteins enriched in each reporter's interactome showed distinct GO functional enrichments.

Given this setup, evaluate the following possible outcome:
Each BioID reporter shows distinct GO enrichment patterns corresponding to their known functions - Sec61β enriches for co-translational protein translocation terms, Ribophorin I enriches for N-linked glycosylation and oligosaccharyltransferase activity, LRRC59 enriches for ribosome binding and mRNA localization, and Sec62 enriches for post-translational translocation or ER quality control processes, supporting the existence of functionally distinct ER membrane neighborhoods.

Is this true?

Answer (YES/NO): NO